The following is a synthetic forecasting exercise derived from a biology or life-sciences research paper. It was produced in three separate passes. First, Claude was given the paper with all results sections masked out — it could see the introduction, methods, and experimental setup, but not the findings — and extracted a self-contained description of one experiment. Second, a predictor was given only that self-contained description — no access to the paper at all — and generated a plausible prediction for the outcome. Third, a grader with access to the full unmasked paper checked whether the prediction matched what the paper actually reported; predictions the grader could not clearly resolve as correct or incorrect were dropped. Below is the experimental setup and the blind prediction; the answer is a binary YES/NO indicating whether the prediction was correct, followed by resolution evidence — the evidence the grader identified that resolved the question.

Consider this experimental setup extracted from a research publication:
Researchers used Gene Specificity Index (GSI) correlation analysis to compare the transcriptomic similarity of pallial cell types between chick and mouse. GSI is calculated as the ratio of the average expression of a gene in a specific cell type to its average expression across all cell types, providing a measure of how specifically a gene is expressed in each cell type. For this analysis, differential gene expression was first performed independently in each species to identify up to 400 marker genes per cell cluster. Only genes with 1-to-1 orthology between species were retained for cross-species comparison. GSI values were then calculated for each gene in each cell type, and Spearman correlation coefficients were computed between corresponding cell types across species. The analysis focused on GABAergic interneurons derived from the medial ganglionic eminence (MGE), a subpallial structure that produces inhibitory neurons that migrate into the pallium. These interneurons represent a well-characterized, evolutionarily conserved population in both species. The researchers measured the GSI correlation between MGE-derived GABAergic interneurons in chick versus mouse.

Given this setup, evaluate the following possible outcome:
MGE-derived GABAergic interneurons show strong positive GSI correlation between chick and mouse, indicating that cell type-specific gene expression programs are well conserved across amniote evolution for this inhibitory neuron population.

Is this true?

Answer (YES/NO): YES